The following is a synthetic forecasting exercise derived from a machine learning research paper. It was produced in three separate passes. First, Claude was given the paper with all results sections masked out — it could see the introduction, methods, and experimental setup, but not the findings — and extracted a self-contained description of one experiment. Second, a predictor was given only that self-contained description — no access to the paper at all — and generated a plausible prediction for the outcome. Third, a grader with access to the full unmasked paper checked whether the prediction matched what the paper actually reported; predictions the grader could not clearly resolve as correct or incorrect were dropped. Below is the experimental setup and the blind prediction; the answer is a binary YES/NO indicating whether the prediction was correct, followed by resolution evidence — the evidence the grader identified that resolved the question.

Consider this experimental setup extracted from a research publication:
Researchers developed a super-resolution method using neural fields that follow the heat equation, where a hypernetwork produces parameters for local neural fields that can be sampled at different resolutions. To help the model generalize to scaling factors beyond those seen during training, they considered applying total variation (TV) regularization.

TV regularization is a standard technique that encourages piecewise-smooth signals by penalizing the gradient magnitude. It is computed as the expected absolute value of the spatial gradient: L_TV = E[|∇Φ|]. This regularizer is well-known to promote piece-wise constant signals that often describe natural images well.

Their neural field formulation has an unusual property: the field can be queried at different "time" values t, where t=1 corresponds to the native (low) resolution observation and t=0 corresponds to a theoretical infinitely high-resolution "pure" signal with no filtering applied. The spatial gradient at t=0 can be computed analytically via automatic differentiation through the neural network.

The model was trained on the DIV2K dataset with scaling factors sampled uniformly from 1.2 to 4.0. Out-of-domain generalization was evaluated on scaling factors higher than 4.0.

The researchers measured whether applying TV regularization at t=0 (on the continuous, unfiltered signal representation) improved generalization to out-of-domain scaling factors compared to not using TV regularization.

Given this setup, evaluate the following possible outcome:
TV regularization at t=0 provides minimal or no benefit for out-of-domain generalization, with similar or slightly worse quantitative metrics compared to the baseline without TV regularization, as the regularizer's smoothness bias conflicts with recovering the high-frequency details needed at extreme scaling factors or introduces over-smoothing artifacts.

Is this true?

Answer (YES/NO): NO